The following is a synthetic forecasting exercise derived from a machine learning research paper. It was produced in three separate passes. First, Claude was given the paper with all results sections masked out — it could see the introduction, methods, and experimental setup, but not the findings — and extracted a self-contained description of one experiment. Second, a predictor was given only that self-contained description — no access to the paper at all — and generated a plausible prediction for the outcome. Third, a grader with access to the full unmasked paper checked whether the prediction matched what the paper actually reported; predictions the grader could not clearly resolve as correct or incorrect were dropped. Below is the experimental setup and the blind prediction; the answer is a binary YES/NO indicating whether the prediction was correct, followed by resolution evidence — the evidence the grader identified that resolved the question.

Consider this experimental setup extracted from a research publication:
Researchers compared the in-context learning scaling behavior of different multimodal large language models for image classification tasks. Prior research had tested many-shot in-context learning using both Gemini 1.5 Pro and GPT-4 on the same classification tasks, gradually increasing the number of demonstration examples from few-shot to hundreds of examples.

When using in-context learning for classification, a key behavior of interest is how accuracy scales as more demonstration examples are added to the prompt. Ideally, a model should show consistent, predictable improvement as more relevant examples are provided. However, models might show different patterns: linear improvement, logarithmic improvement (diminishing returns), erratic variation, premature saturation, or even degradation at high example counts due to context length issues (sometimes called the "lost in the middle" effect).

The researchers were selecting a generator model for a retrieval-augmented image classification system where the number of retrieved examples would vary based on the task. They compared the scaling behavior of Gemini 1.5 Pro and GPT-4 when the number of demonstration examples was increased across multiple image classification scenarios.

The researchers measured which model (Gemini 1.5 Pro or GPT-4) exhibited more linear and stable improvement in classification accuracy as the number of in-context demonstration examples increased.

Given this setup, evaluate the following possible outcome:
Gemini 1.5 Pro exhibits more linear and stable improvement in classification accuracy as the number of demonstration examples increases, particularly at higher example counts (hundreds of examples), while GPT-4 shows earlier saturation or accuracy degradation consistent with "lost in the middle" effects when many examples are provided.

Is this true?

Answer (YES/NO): NO